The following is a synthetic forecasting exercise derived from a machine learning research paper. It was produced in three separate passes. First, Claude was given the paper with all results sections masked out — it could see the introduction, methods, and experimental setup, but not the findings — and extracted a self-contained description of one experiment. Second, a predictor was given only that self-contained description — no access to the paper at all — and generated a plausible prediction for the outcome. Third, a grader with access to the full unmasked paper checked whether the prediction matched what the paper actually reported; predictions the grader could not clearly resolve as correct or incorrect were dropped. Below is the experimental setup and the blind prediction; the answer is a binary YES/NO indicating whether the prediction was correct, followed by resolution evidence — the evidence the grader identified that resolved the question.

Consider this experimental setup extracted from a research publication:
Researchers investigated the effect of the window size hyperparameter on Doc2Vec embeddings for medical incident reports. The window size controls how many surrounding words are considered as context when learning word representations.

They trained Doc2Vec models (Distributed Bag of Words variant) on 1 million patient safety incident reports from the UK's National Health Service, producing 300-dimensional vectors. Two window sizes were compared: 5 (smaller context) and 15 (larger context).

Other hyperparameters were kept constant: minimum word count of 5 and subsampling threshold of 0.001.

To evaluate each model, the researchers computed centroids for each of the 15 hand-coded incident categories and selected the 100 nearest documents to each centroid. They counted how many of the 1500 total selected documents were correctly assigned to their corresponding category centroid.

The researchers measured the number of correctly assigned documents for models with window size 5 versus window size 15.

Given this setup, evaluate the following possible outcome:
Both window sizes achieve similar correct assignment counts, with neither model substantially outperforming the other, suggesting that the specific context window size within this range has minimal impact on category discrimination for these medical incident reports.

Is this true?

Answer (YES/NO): NO